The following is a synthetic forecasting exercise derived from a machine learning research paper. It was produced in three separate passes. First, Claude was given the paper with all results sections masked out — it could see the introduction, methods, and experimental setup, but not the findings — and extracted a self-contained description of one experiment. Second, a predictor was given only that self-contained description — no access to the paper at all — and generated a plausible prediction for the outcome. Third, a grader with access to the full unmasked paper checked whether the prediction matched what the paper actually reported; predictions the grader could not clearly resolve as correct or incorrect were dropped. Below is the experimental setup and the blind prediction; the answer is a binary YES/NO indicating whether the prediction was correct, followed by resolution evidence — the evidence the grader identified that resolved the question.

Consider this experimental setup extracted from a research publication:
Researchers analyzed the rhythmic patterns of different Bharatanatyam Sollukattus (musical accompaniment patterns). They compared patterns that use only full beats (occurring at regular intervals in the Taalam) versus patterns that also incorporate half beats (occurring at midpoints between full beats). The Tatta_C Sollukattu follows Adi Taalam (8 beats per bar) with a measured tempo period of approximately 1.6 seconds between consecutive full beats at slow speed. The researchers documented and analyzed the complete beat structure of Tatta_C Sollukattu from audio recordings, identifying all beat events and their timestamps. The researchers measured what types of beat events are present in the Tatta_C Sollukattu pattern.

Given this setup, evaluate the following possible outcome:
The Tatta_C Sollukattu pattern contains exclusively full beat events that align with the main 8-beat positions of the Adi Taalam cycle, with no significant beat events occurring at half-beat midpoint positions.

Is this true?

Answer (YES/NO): NO